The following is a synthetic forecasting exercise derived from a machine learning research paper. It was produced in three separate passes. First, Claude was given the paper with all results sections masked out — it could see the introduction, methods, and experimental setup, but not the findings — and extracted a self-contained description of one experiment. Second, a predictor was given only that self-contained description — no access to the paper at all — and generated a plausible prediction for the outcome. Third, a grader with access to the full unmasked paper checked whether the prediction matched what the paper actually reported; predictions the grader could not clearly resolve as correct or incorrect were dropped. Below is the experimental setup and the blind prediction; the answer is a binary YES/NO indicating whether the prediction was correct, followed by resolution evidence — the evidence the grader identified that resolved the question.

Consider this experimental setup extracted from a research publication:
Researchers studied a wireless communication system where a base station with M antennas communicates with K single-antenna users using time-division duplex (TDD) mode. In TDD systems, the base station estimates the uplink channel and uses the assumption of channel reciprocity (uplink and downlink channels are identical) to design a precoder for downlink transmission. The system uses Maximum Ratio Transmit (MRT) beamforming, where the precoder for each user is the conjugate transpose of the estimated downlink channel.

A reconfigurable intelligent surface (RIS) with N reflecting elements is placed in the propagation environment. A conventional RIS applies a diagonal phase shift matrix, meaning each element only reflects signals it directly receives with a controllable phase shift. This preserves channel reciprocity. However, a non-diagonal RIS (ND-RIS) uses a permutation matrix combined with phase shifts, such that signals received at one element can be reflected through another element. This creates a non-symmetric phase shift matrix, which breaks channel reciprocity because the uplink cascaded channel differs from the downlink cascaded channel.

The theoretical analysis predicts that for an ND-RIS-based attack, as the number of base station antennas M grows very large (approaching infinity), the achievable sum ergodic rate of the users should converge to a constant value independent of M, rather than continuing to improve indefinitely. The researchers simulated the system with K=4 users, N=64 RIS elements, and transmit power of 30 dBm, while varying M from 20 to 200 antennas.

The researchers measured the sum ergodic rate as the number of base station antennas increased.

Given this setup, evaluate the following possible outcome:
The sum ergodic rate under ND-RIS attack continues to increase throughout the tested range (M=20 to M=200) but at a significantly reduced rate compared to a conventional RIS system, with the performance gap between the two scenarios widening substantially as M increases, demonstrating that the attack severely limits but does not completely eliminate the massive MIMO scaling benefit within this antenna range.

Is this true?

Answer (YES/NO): NO